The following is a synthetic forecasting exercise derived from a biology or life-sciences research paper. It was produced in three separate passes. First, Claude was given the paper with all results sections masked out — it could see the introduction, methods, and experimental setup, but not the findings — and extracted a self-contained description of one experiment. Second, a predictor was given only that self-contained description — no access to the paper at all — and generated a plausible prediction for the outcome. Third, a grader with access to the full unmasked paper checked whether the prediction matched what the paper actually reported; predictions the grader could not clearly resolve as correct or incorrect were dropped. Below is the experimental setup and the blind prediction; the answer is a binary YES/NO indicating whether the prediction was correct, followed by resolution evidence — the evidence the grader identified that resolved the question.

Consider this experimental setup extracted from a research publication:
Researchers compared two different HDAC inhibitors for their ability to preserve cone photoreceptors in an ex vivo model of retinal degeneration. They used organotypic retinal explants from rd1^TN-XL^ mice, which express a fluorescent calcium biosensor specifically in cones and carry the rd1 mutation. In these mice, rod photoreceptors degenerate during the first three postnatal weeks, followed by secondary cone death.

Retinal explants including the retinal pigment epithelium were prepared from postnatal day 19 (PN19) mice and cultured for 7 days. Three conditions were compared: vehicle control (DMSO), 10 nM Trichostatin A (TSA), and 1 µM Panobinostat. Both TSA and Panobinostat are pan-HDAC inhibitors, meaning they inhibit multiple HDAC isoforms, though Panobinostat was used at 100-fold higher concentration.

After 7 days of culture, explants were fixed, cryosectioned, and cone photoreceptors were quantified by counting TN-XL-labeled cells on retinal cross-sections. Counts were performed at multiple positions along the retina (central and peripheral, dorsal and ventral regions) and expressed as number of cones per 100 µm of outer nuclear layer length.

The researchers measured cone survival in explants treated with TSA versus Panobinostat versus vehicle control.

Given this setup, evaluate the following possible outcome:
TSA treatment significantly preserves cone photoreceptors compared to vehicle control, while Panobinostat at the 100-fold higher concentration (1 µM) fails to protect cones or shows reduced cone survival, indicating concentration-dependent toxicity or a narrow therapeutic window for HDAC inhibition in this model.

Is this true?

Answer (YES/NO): NO